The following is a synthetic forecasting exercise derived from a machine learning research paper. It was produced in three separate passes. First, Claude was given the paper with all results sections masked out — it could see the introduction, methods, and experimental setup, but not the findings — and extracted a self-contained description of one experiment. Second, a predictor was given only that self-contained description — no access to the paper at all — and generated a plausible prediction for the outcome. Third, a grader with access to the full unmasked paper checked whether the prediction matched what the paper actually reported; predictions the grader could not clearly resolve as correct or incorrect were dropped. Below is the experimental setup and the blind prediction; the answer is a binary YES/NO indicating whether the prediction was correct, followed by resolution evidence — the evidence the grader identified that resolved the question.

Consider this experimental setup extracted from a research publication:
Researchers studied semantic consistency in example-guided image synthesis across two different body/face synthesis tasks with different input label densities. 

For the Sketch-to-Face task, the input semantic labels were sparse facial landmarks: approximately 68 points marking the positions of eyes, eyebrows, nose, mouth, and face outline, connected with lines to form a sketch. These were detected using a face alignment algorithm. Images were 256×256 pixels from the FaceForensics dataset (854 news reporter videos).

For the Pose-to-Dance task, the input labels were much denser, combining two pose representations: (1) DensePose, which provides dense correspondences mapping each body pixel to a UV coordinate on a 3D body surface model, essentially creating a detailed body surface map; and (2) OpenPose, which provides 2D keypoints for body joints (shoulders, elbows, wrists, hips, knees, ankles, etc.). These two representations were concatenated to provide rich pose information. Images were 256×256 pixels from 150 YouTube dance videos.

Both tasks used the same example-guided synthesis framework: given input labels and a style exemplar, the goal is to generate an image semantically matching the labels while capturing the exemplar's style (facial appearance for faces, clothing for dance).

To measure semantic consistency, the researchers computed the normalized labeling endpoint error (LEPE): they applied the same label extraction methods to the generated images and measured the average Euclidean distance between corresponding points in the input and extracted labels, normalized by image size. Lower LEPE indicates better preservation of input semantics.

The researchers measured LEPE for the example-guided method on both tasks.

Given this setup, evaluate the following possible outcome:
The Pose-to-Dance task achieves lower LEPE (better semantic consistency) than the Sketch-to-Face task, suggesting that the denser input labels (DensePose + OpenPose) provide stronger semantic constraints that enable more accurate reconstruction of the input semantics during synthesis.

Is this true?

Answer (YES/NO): NO